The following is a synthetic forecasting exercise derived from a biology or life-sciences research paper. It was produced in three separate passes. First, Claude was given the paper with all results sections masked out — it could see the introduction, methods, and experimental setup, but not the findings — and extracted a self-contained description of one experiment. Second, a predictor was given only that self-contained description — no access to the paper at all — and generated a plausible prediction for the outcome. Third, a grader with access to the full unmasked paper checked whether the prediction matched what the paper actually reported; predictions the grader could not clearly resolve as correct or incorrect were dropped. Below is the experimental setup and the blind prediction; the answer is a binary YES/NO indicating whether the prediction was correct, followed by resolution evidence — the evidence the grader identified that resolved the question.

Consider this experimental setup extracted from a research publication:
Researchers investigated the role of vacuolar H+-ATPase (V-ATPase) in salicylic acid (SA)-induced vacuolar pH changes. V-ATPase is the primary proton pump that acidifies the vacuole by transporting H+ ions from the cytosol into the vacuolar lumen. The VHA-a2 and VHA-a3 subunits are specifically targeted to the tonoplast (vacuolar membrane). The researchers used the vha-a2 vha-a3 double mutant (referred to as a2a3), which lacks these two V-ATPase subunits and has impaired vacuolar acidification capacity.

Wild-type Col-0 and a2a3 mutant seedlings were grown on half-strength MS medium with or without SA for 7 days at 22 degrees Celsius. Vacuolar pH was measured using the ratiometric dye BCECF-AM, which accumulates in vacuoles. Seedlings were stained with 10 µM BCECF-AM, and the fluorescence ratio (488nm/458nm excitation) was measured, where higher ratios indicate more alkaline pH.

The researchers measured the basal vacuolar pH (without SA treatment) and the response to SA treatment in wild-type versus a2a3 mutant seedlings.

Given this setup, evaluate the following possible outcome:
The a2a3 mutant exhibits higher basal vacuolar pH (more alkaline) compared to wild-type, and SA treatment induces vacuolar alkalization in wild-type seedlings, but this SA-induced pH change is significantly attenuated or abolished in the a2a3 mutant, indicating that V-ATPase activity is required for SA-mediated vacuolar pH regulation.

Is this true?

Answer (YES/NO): NO